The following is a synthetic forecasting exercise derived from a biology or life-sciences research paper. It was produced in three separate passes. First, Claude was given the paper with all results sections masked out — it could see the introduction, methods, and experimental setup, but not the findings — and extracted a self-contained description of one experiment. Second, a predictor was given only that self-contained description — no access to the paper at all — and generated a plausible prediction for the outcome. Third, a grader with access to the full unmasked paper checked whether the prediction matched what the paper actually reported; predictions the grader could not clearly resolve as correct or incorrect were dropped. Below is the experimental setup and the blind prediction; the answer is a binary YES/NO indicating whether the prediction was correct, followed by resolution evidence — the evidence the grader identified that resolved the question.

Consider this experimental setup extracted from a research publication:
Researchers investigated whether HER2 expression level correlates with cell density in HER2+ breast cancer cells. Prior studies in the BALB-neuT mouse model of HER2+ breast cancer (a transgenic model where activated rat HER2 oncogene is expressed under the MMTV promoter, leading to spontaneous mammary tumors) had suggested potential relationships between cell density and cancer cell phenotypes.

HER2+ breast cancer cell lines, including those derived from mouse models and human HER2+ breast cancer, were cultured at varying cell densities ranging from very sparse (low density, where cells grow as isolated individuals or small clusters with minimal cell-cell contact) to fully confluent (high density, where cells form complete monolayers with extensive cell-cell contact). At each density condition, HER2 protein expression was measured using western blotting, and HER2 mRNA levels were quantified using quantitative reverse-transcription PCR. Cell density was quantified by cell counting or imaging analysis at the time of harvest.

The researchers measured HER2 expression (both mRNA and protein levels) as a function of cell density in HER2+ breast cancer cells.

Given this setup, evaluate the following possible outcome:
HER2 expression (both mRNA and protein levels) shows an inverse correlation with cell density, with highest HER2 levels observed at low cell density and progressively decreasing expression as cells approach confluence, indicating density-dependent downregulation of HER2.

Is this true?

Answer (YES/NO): NO